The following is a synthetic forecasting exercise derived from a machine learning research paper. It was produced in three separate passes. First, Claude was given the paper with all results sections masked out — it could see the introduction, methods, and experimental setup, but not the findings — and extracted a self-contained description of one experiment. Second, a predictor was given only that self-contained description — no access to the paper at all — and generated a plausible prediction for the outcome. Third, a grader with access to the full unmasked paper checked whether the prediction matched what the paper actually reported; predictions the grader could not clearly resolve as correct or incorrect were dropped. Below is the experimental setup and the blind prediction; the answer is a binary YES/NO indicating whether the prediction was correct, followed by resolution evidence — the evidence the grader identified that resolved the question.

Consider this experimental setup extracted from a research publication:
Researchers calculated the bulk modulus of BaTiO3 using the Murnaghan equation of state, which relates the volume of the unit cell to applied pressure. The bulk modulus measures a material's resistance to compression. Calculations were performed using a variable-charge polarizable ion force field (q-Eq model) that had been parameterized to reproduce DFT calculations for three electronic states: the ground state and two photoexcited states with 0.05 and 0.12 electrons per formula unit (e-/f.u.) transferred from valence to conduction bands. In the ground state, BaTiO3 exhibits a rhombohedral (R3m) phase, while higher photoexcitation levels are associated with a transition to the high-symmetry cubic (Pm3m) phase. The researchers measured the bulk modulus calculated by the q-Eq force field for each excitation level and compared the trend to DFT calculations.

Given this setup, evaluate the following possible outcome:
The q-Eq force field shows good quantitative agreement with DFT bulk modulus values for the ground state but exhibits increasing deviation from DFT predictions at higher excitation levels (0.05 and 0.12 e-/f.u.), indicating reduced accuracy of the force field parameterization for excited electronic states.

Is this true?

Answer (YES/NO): NO